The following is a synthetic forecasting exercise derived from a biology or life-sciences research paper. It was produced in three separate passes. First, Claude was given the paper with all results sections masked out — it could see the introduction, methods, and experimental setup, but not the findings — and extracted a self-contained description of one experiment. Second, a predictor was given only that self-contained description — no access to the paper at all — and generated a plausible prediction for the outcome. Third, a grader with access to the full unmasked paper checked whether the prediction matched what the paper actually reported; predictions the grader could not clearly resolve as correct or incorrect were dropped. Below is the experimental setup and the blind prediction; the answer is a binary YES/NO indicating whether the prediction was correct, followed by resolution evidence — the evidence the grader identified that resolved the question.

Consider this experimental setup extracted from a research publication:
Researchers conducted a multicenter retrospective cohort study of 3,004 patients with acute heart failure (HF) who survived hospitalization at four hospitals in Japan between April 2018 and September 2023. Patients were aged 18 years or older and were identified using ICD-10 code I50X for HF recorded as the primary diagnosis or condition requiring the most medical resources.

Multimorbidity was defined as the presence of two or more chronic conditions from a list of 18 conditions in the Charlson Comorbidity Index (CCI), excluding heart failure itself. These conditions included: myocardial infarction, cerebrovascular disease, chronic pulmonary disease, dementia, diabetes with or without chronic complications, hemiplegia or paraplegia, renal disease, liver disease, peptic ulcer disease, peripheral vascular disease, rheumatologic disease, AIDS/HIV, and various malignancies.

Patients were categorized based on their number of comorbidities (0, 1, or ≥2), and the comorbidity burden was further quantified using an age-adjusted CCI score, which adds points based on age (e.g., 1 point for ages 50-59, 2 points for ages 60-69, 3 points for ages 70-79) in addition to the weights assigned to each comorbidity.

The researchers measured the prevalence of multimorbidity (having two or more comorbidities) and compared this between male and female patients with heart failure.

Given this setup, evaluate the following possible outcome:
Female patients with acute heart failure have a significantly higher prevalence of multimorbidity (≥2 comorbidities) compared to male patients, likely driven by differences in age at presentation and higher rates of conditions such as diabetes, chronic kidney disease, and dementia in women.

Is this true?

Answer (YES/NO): NO